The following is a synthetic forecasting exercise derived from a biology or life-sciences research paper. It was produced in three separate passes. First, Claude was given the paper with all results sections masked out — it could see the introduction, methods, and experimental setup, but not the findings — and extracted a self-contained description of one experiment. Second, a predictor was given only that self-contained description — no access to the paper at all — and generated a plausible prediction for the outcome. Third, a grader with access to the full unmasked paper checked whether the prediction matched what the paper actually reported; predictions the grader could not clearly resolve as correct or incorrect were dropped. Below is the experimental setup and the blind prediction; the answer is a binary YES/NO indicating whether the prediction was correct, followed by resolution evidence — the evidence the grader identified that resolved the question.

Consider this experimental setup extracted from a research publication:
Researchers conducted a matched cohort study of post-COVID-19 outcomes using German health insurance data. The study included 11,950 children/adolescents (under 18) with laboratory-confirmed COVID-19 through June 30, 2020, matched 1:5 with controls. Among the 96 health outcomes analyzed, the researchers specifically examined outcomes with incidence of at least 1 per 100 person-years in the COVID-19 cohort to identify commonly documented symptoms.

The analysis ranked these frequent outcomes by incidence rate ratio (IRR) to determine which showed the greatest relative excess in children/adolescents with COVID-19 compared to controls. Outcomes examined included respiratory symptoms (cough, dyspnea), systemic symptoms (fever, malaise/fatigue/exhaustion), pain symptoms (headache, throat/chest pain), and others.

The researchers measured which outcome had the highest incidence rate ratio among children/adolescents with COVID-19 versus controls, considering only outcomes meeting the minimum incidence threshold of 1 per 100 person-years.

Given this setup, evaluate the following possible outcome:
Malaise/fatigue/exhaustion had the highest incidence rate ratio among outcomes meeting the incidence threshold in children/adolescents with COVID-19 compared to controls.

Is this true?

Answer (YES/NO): YES